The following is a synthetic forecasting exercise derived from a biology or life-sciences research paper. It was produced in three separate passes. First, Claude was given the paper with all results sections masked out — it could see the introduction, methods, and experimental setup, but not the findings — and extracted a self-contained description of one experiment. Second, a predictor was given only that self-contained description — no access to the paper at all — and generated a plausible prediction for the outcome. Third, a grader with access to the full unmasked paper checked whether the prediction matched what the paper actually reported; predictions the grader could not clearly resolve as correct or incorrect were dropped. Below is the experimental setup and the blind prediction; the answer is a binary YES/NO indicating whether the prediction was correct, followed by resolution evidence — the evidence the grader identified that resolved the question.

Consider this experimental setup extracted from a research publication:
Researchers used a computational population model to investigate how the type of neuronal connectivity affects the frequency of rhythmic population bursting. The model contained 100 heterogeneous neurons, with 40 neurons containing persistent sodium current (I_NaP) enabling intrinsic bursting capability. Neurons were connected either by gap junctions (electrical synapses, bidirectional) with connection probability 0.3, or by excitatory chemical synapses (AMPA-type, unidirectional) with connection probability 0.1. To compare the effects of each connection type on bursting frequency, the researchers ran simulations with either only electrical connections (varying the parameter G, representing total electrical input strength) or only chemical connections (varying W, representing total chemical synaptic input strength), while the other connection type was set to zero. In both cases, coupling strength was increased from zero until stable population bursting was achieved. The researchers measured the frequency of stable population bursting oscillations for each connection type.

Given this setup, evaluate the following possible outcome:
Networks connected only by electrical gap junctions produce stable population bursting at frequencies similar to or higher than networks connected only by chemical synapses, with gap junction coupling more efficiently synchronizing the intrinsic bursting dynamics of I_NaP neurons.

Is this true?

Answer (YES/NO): NO